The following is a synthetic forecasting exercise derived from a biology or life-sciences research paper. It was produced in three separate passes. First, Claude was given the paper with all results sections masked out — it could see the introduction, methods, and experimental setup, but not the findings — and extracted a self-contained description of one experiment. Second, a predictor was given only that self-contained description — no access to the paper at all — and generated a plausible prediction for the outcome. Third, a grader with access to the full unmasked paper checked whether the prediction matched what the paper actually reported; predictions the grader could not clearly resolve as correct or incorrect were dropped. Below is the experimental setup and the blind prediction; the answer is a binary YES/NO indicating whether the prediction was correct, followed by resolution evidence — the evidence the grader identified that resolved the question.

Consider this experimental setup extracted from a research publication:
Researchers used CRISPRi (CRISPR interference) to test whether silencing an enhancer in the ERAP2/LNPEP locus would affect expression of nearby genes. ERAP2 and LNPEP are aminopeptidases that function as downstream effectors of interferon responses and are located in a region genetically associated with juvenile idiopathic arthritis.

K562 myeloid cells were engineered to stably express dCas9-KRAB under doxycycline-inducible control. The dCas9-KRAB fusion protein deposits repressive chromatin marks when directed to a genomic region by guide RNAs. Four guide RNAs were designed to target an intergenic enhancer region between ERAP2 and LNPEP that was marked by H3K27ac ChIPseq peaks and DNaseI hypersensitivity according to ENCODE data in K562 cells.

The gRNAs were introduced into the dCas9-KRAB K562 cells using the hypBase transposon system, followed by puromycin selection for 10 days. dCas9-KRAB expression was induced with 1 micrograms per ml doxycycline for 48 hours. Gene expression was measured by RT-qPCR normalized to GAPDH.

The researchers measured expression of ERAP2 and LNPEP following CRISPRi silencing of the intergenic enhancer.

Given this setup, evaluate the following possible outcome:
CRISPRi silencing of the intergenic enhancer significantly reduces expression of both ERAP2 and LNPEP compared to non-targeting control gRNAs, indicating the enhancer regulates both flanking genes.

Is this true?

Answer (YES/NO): YES